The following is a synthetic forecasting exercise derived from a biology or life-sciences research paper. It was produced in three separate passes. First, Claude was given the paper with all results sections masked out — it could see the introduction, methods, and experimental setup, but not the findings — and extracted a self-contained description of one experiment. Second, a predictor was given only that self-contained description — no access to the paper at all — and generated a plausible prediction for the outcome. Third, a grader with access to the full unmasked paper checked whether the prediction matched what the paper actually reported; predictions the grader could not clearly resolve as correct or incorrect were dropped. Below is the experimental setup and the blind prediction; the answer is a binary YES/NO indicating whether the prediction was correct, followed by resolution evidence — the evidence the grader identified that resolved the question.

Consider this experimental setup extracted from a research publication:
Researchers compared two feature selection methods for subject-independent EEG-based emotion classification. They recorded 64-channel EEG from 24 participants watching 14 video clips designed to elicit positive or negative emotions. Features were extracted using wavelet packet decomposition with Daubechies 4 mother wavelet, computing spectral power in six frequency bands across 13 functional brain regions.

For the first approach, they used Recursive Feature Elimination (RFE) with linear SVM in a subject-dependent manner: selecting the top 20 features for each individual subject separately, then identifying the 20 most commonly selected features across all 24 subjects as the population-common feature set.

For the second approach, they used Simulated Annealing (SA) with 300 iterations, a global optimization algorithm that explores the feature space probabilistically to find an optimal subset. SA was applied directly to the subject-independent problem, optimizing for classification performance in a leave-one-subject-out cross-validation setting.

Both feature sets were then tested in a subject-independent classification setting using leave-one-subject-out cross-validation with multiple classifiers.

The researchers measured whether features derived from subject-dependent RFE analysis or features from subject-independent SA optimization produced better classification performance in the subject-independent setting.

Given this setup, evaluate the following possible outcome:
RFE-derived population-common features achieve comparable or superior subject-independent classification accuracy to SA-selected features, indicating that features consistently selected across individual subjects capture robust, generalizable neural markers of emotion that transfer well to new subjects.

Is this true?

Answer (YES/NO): NO